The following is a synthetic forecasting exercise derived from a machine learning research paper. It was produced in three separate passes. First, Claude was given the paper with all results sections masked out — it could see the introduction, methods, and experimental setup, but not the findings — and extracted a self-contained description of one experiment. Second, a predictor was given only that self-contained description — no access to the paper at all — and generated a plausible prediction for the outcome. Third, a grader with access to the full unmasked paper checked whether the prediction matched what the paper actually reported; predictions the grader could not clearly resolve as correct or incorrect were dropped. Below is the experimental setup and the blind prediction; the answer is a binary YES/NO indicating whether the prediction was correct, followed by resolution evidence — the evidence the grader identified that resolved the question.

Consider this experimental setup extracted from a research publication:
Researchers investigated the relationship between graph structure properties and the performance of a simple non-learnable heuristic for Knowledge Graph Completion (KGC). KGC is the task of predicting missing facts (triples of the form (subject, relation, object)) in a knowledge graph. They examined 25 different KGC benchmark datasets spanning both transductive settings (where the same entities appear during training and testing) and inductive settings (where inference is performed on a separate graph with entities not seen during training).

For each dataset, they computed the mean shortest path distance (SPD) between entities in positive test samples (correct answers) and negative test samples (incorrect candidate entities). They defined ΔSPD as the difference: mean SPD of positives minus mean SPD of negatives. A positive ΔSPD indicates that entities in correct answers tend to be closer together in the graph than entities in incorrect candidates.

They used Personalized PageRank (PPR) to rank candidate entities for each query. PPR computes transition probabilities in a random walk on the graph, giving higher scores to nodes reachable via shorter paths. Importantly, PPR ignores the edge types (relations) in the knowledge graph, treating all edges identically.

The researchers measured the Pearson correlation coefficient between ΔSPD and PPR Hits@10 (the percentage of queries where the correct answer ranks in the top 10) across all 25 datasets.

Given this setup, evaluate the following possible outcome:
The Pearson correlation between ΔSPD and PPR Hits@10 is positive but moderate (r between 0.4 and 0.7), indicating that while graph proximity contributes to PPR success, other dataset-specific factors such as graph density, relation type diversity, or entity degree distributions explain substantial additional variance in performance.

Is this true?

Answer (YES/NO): NO